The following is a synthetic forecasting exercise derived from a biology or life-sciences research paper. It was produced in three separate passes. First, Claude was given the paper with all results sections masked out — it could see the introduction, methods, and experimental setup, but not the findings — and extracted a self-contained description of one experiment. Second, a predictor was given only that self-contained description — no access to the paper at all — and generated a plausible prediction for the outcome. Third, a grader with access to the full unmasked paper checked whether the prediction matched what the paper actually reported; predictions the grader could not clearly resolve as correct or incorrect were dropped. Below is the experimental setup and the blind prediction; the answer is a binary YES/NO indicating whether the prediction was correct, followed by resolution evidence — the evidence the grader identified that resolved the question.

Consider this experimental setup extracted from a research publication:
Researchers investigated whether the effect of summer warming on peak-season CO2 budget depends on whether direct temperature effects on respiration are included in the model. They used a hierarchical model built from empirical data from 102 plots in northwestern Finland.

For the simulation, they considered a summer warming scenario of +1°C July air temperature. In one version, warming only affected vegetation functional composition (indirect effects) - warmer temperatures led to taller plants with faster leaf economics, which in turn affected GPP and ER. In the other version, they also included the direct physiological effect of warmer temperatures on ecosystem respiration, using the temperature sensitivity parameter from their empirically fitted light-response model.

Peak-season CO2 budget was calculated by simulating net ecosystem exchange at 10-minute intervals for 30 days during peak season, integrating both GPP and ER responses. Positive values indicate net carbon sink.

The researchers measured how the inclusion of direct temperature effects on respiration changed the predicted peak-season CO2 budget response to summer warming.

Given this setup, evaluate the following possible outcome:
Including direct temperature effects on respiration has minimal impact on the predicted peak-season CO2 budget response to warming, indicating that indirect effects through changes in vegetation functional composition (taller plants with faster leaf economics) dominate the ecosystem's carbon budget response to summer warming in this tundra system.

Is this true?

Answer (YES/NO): YES